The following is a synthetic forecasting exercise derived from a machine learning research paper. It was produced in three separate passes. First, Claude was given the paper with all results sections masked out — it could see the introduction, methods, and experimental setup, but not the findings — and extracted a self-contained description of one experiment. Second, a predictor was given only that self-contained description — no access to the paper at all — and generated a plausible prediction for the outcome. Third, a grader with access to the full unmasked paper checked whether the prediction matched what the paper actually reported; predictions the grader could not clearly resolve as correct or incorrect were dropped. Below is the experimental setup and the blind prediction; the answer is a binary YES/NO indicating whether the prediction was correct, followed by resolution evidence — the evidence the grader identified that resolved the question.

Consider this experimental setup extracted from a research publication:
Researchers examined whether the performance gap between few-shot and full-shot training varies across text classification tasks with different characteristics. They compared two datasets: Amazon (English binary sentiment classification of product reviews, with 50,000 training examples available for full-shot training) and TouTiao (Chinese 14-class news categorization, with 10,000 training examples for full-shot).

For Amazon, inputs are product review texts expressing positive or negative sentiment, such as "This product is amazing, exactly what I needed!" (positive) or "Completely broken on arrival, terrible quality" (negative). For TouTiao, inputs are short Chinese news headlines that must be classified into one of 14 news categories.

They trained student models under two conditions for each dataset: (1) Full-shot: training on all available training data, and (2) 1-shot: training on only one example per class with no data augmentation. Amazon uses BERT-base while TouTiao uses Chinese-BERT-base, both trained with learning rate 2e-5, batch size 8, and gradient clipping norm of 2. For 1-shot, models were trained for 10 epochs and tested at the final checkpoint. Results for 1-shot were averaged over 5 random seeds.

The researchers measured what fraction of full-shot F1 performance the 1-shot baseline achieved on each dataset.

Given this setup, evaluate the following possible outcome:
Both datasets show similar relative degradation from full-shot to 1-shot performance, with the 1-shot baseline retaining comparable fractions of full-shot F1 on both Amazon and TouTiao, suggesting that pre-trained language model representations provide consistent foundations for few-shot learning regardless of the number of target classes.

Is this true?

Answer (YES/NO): NO